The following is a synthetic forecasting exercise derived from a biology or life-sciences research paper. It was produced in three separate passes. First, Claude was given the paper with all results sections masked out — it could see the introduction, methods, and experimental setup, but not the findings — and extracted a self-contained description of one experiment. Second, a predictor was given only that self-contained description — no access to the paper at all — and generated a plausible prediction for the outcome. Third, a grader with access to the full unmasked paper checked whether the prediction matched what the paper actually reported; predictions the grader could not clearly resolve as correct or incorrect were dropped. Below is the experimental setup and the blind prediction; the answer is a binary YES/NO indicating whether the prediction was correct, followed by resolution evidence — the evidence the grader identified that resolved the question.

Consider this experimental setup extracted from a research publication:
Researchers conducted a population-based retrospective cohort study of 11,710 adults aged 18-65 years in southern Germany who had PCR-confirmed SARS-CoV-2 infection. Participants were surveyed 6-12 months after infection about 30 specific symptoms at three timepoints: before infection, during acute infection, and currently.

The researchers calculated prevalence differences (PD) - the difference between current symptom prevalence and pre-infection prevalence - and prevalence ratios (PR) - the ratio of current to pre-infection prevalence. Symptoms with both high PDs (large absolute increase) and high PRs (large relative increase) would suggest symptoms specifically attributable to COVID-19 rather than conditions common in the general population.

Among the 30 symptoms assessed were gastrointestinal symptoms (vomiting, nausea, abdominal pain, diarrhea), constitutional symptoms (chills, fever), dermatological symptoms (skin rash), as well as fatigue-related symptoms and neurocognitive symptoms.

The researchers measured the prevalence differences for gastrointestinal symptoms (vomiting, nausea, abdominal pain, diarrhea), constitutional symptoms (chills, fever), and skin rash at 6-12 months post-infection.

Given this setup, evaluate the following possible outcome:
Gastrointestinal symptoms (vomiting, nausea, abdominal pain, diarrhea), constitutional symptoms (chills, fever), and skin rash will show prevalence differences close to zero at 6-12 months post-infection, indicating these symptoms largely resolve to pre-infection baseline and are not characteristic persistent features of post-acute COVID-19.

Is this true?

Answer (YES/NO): YES